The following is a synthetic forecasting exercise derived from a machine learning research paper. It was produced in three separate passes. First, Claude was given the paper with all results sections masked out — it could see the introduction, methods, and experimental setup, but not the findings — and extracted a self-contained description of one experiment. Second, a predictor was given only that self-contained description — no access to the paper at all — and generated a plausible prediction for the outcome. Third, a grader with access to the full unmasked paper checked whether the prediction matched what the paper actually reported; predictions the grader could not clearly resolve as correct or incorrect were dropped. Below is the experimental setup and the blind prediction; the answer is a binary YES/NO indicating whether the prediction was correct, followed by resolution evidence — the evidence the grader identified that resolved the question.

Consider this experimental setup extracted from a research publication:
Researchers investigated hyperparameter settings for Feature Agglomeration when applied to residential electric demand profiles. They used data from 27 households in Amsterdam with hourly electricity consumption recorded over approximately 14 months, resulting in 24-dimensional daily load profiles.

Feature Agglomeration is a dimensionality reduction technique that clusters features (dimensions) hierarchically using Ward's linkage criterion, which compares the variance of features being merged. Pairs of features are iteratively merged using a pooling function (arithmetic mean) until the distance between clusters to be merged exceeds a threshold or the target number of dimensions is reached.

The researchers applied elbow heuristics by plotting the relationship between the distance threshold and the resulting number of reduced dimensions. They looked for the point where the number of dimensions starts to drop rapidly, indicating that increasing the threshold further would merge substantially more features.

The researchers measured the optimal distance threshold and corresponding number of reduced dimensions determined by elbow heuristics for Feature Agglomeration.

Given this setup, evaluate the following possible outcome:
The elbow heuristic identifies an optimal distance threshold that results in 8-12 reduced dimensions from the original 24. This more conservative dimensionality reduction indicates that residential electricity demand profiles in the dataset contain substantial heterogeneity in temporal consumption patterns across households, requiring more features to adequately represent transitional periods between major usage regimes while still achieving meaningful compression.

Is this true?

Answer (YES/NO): NO